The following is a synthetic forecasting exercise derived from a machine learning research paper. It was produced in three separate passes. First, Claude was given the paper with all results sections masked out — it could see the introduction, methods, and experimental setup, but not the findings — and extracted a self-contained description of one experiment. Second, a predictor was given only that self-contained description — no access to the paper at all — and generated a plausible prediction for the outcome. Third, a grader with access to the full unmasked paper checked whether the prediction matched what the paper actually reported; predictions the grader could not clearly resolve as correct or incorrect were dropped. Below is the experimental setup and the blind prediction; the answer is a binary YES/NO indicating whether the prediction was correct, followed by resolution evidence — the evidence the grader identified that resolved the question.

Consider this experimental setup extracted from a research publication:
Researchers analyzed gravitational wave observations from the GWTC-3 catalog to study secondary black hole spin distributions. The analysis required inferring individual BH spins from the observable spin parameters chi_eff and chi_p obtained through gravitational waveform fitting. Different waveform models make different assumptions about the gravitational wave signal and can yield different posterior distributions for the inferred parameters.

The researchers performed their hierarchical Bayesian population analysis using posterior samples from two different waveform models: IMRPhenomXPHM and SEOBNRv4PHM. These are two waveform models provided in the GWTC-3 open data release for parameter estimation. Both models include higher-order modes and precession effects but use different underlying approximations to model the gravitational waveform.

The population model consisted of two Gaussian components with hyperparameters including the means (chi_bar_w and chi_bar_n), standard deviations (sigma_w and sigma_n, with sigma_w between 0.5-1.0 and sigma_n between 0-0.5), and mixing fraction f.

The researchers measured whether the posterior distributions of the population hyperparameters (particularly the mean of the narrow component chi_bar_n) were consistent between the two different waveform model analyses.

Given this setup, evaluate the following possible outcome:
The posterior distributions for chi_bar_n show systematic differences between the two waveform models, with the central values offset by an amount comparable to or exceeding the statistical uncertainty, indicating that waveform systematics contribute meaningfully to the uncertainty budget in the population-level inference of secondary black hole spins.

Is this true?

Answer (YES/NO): NO